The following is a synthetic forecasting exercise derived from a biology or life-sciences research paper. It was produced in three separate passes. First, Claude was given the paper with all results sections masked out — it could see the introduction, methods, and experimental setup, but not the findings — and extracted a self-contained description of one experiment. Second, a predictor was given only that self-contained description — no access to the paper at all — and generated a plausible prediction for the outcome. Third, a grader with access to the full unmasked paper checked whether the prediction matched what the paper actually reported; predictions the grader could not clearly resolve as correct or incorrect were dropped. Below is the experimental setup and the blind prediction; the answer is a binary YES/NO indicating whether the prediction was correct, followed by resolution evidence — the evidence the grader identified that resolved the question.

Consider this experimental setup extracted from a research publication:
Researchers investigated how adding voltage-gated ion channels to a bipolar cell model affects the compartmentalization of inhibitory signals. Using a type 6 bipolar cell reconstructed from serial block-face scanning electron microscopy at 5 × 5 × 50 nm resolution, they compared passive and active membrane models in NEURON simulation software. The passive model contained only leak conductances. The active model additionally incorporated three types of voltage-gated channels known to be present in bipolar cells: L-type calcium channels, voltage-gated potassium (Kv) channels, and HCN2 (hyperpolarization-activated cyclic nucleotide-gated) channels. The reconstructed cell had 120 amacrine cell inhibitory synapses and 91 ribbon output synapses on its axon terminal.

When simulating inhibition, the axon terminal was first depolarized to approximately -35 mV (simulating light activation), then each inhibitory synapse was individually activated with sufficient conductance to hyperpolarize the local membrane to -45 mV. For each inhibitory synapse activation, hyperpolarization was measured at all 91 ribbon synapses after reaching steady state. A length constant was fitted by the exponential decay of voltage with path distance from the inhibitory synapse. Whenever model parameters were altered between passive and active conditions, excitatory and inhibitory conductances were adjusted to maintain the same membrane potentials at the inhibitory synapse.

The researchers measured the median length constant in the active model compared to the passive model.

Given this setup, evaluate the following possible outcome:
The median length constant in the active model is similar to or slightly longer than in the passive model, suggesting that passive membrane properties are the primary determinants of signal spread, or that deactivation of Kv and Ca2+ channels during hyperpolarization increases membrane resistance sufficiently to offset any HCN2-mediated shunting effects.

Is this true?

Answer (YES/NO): NO